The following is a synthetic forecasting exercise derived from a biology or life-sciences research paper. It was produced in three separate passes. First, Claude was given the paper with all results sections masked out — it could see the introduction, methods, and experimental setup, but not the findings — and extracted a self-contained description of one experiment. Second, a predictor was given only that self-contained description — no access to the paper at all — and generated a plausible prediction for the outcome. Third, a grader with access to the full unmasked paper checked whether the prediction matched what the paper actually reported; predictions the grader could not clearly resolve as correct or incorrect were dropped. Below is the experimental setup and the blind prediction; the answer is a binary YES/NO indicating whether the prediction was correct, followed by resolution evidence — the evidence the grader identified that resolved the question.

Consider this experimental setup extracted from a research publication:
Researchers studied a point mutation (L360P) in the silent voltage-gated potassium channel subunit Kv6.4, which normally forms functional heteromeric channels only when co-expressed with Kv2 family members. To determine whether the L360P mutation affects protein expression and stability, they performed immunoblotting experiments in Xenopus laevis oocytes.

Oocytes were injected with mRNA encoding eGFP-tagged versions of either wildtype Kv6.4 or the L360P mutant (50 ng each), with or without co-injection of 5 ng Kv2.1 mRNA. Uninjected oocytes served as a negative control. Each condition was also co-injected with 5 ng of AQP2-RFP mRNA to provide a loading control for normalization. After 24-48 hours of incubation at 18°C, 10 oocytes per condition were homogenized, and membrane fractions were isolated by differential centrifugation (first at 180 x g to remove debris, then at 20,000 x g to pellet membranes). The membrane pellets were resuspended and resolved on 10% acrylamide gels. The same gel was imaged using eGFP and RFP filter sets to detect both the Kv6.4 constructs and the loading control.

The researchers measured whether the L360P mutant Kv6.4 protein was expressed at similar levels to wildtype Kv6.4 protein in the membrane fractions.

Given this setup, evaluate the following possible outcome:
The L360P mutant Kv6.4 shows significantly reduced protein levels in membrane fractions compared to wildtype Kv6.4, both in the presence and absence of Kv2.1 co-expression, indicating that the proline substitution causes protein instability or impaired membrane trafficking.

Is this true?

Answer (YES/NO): NO